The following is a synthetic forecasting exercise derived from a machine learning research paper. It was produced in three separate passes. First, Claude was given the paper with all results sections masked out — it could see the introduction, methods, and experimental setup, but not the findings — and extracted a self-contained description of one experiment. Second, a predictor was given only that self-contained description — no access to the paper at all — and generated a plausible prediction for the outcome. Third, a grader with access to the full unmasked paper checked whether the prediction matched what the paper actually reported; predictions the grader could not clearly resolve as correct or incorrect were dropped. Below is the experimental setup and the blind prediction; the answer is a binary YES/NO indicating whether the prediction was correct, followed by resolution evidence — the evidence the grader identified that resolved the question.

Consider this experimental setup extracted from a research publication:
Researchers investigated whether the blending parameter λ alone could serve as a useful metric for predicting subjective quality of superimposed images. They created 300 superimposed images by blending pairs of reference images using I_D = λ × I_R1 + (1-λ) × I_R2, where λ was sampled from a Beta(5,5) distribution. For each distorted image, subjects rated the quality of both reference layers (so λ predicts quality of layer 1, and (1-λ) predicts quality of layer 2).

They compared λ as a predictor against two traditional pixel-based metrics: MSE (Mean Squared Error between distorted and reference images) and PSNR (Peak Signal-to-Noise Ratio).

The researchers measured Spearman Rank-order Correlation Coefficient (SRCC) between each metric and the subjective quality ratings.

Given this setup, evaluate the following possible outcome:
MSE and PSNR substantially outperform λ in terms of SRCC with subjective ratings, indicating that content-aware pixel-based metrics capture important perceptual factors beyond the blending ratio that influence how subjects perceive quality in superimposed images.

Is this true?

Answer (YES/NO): NO